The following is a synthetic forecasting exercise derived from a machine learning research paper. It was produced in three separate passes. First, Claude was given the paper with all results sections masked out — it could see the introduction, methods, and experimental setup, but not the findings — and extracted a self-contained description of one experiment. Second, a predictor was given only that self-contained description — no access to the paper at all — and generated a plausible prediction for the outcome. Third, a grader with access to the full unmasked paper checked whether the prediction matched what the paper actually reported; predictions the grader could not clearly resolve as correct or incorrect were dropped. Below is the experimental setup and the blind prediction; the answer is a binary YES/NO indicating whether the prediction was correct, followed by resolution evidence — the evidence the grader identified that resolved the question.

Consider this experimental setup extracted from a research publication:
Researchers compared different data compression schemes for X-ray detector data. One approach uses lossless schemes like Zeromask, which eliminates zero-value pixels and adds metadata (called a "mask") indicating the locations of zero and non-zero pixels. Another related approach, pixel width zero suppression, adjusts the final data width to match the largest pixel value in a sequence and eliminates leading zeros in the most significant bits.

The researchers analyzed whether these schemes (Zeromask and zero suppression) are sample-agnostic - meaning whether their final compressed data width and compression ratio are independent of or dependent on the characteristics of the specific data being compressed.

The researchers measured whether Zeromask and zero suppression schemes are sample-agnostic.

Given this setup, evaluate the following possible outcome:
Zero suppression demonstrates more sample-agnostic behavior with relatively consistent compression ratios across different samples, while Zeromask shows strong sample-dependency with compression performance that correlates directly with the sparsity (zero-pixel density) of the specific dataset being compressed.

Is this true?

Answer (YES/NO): NO